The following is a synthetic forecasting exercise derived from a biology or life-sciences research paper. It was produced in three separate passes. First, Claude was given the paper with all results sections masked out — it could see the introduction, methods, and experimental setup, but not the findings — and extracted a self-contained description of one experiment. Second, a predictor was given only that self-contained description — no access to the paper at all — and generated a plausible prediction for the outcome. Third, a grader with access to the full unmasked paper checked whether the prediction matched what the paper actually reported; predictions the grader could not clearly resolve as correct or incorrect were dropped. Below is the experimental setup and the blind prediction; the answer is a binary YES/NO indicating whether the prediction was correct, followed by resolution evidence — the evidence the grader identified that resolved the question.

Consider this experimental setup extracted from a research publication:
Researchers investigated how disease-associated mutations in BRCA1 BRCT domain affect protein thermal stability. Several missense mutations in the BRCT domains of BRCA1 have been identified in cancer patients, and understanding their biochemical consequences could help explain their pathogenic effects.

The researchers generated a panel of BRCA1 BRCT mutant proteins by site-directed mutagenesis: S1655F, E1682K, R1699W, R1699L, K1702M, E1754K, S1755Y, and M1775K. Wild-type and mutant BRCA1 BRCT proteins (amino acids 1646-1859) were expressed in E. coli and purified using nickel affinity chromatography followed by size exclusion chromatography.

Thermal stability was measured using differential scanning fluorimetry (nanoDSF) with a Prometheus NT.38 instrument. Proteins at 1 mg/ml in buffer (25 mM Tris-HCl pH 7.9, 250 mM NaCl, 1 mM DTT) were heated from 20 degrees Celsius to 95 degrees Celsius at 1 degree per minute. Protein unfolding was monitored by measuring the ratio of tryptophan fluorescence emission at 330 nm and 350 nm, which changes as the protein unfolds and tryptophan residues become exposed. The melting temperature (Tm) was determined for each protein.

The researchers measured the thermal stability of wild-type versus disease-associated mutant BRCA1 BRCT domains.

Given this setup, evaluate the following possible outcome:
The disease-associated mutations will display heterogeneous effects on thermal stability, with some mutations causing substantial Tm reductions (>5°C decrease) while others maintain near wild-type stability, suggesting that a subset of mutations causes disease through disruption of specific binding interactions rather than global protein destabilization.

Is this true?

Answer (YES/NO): NO